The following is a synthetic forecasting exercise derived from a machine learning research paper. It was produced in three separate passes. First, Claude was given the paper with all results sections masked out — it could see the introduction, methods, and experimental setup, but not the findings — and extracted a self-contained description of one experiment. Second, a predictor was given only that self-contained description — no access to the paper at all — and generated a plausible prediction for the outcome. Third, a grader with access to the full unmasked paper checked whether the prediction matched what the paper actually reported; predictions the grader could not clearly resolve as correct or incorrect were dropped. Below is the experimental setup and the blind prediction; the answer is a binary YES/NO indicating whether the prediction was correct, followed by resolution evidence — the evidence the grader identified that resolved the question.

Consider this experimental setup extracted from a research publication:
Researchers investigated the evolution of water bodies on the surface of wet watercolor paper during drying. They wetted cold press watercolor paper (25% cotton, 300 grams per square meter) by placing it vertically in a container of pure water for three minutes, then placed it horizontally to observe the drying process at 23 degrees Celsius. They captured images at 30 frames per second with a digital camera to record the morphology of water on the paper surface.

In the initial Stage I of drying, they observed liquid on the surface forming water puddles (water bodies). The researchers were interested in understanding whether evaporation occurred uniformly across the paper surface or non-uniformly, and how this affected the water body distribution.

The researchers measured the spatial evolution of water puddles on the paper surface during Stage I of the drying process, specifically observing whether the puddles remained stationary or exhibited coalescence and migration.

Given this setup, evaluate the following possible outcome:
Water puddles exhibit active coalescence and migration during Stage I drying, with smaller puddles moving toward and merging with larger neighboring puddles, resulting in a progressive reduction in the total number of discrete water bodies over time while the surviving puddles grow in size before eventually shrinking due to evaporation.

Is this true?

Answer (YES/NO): YES